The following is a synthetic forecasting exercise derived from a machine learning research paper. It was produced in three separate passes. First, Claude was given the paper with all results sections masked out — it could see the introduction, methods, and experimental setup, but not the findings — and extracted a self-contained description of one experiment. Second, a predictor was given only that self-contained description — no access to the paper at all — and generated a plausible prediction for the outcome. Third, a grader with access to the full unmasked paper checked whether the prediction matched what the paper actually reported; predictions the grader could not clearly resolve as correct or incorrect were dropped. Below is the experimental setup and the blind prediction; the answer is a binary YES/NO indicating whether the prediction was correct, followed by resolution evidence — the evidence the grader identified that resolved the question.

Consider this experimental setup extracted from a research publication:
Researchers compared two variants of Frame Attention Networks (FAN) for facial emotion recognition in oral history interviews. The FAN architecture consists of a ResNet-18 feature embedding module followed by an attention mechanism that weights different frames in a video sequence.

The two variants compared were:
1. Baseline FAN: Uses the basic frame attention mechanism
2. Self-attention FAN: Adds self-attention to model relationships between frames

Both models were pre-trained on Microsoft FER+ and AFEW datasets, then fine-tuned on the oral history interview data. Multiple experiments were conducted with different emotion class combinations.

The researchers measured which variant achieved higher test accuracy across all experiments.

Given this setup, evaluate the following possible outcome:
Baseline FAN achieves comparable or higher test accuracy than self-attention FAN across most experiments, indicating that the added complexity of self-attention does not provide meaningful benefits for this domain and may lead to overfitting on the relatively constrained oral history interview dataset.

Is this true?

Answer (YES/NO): YES